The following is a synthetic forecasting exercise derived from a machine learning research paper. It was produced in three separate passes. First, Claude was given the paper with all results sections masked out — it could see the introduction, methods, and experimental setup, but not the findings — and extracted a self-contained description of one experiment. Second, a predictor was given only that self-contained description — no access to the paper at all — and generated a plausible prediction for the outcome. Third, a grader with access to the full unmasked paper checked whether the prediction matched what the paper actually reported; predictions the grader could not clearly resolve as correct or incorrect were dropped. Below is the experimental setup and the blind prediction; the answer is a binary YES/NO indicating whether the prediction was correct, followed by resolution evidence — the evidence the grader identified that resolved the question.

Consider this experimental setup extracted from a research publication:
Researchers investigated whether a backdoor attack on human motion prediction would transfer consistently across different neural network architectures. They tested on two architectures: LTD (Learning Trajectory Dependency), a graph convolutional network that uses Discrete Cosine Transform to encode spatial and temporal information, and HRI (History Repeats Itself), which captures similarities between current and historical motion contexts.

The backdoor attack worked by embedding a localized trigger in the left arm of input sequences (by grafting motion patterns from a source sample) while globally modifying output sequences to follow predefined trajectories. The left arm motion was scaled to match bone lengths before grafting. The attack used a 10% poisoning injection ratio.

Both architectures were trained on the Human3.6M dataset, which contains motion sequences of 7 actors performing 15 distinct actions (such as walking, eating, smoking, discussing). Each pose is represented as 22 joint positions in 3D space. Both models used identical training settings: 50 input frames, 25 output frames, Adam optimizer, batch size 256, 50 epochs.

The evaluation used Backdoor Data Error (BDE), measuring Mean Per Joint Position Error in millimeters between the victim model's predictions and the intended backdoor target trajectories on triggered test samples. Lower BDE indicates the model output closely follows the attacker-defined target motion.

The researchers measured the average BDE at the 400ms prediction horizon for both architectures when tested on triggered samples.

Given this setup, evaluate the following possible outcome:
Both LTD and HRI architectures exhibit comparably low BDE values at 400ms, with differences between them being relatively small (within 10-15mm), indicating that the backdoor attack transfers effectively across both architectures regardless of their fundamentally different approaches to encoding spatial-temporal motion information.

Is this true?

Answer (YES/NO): YES